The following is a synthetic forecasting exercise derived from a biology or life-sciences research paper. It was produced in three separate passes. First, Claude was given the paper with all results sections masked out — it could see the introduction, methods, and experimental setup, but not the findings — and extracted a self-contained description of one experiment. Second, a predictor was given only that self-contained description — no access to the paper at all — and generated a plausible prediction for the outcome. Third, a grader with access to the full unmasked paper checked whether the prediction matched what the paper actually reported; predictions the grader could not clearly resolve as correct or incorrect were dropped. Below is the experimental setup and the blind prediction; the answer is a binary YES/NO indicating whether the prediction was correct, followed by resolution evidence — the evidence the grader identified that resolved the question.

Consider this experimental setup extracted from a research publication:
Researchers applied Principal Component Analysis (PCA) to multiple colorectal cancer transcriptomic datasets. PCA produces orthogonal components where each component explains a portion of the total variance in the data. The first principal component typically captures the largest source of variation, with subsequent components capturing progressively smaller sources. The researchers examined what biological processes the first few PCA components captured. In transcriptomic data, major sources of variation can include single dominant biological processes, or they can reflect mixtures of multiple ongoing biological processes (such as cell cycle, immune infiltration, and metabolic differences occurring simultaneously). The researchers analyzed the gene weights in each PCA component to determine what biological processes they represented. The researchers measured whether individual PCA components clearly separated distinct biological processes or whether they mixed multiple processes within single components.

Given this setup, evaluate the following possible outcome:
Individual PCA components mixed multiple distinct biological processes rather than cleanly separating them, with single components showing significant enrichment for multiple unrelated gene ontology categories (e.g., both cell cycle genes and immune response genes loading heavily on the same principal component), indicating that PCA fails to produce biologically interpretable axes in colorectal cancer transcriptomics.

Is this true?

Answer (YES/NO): YES